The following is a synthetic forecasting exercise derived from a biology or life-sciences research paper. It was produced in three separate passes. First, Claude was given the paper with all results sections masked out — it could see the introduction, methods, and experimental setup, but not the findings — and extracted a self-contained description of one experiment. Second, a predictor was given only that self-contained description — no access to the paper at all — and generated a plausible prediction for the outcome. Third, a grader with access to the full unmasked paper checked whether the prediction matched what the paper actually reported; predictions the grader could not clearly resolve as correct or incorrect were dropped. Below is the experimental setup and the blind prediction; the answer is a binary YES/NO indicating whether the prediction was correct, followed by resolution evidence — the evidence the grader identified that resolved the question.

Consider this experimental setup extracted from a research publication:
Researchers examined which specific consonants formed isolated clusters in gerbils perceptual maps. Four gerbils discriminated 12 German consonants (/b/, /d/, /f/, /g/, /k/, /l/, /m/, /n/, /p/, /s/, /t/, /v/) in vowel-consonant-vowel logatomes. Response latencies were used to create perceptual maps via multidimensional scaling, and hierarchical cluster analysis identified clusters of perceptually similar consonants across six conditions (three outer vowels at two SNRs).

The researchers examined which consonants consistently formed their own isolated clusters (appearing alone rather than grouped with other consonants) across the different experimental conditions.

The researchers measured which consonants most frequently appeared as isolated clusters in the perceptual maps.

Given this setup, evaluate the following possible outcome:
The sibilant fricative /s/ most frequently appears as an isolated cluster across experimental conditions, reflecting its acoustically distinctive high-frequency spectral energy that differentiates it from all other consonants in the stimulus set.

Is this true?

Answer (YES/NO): YES